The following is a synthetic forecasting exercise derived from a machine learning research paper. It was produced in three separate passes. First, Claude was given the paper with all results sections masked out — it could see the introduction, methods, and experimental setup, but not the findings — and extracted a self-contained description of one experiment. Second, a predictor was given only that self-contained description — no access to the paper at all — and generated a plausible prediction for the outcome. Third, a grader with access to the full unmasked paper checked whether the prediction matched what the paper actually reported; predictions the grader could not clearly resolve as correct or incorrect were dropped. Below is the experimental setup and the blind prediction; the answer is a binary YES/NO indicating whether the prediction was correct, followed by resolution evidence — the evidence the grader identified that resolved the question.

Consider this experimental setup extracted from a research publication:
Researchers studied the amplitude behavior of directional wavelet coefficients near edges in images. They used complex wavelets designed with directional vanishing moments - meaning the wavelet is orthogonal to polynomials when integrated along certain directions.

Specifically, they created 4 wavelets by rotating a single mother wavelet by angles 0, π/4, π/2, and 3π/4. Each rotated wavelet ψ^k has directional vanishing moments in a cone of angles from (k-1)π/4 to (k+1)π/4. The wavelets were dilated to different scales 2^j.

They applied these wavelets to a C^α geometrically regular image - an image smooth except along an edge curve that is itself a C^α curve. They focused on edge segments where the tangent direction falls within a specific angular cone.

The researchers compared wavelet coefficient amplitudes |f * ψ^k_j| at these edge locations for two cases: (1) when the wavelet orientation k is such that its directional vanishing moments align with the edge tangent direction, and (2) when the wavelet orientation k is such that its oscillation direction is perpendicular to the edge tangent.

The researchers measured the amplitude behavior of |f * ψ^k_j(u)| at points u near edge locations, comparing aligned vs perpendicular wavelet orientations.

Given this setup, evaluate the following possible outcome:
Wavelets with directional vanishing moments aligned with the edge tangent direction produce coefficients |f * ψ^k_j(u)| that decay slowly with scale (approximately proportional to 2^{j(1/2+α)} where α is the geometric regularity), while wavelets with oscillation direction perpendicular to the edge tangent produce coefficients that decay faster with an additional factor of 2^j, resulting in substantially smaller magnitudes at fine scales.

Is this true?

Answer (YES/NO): NO